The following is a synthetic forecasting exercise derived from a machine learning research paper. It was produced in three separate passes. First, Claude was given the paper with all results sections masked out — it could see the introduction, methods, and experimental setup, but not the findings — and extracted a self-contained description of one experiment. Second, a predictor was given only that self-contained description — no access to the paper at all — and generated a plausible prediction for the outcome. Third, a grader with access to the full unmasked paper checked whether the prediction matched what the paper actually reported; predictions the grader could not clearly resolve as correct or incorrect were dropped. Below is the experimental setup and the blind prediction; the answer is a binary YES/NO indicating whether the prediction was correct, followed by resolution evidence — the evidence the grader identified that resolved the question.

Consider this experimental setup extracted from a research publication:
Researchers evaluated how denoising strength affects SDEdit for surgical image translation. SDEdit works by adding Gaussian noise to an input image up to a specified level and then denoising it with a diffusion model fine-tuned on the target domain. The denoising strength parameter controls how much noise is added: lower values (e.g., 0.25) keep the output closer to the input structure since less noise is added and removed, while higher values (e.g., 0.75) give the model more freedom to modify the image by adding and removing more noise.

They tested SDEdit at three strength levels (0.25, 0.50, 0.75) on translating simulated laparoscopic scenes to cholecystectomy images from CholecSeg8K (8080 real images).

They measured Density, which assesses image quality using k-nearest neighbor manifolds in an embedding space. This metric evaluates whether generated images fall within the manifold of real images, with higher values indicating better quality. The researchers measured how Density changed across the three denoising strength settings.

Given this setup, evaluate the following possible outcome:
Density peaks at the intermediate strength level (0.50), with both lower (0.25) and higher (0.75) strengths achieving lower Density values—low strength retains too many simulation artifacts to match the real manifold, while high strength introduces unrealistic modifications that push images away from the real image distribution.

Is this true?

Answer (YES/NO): NO